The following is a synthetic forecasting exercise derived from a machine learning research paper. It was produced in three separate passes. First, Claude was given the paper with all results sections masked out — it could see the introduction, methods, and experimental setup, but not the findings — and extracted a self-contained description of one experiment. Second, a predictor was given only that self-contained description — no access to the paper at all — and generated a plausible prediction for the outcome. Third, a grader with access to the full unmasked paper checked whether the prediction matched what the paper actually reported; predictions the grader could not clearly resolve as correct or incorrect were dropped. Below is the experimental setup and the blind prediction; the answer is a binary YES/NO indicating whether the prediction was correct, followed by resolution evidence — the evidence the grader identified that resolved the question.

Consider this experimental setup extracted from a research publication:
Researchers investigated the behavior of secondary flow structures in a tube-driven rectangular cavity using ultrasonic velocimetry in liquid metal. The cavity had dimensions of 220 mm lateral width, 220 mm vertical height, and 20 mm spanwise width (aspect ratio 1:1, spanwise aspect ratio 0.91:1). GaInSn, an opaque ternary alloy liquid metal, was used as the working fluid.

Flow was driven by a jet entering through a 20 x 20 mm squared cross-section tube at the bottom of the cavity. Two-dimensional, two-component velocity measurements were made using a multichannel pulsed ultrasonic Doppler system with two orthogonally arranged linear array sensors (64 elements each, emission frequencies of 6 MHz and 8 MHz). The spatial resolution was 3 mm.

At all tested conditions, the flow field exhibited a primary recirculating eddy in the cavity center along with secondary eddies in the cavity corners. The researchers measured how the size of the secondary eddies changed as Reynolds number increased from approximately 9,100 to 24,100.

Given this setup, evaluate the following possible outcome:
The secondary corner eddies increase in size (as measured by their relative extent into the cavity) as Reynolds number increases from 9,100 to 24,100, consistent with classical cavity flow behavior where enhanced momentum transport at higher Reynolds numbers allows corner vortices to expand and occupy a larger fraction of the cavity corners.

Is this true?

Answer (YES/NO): NO